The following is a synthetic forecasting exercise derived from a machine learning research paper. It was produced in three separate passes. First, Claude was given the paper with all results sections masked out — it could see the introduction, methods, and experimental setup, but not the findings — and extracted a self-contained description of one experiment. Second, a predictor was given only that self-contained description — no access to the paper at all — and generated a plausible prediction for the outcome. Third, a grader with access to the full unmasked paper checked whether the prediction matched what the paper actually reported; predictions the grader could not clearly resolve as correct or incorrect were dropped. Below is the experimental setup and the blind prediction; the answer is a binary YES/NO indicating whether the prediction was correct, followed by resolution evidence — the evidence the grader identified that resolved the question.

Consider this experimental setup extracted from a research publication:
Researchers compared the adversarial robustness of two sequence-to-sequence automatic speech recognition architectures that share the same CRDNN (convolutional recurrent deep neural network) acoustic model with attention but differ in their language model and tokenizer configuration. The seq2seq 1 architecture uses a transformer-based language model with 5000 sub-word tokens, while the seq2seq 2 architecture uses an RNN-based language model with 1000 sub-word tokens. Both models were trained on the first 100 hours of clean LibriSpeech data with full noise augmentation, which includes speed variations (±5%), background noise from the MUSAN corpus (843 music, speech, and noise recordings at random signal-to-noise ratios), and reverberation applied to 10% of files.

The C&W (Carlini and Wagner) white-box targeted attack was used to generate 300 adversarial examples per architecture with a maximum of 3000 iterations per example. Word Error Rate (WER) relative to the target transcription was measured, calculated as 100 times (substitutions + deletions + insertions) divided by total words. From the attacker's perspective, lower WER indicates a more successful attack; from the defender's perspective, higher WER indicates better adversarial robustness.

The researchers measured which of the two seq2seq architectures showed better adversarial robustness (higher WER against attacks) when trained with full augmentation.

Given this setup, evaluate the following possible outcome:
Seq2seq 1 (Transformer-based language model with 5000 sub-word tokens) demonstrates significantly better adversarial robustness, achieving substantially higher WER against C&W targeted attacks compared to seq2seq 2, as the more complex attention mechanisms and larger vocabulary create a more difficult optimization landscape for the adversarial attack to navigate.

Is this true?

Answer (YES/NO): YES